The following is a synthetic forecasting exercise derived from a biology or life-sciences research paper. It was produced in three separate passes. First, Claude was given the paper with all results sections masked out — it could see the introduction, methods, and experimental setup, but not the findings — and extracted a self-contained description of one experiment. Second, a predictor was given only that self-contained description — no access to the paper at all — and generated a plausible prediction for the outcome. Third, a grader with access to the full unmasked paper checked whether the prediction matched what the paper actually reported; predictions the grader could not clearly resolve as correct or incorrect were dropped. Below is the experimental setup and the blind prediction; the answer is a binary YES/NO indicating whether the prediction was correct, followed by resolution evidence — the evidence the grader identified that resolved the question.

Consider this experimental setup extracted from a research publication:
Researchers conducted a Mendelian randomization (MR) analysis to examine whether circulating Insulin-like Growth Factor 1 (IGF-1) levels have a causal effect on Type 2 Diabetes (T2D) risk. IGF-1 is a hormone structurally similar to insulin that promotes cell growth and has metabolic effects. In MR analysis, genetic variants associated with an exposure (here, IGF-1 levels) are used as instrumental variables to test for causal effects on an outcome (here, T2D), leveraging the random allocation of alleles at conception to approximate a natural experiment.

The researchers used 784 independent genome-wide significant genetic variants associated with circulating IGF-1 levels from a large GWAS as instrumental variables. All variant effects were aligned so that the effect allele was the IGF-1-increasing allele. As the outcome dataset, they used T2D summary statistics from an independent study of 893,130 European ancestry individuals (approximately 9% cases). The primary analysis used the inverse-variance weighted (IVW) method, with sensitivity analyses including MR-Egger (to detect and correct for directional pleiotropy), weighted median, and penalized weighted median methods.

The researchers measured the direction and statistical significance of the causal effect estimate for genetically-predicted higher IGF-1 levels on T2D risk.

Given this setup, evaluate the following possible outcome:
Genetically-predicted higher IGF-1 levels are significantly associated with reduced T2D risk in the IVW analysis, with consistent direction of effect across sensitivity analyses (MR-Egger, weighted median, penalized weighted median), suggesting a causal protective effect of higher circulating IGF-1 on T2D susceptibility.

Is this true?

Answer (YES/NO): NO